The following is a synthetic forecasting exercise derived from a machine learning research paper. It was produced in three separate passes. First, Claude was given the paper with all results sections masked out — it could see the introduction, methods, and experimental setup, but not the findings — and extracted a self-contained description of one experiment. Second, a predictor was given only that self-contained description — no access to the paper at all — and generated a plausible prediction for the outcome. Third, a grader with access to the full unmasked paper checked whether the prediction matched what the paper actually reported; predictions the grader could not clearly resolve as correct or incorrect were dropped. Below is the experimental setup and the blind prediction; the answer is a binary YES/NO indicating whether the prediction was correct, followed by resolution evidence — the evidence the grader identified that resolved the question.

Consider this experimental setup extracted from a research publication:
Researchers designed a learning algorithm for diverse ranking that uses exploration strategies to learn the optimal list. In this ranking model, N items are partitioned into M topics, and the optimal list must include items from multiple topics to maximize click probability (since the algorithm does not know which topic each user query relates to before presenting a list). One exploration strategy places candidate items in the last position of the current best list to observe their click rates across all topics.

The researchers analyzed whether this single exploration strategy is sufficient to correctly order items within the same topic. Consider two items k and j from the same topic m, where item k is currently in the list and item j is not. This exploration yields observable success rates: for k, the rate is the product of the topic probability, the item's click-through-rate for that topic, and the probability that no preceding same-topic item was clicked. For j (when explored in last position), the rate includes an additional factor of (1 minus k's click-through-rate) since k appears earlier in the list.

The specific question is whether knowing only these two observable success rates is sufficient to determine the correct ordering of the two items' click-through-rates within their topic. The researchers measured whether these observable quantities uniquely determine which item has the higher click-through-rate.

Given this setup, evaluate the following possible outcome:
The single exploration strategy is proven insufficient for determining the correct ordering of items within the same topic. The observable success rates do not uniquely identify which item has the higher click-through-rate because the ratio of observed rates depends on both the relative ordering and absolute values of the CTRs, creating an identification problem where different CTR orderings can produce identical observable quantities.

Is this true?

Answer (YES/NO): YES